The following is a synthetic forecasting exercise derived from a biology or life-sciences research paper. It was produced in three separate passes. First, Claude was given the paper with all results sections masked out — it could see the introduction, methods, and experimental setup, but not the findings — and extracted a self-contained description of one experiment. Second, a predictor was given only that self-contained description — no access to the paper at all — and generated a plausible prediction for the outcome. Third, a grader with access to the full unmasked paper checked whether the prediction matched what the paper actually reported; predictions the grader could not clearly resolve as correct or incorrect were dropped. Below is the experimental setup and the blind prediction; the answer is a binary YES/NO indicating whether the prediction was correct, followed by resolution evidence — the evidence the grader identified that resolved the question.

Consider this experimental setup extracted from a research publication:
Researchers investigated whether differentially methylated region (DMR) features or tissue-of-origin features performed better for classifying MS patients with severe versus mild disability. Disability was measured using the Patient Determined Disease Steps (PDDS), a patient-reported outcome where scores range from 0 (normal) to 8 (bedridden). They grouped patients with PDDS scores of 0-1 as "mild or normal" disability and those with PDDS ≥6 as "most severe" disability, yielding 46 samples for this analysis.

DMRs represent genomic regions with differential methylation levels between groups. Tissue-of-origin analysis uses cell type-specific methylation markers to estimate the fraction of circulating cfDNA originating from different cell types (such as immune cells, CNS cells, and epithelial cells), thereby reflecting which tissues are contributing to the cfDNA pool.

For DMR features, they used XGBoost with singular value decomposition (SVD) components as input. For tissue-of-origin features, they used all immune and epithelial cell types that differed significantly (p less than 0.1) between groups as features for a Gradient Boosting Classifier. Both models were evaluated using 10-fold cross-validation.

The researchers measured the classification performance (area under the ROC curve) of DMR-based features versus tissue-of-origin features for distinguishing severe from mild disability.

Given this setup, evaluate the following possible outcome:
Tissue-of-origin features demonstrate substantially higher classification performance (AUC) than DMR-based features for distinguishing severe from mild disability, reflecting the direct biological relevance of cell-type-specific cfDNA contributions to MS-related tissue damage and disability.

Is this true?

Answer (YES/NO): NO